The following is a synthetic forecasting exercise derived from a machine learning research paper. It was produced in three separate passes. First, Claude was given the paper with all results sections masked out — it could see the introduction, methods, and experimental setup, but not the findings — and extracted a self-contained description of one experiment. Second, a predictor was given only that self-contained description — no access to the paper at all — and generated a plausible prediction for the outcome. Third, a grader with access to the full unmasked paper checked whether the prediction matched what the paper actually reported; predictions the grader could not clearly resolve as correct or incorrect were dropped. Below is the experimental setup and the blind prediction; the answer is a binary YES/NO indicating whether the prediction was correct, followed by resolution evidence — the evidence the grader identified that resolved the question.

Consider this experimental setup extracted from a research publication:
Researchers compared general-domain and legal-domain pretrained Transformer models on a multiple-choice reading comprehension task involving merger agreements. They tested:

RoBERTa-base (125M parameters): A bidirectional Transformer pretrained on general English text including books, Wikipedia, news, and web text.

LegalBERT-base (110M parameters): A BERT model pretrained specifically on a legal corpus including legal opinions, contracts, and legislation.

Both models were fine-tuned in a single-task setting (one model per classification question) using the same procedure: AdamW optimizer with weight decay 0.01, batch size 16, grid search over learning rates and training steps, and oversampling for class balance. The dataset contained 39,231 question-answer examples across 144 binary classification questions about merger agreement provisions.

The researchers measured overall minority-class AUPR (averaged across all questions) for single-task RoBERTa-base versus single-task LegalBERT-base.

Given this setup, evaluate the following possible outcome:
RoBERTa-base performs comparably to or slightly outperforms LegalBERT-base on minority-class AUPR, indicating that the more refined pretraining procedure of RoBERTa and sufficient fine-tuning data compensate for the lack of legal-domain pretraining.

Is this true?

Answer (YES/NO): NO